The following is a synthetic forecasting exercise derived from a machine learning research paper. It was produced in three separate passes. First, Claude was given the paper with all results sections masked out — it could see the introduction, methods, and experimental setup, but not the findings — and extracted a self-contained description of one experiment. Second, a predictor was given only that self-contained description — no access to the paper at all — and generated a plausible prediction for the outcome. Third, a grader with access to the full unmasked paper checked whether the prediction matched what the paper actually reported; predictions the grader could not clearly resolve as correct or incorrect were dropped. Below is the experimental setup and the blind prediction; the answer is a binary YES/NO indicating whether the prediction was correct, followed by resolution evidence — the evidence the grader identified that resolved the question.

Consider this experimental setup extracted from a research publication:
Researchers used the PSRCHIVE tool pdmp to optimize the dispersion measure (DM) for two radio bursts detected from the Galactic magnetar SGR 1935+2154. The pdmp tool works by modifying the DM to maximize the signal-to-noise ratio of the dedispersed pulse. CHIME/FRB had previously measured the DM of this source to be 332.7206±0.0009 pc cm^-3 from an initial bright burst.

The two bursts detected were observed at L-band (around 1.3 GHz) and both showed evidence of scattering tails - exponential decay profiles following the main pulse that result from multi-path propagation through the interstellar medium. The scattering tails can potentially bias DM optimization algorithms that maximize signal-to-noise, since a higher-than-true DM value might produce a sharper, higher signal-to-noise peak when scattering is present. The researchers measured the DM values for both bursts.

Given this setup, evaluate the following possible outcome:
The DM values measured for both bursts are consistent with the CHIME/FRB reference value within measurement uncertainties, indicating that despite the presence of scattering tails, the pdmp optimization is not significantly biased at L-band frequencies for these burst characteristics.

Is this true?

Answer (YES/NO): NO